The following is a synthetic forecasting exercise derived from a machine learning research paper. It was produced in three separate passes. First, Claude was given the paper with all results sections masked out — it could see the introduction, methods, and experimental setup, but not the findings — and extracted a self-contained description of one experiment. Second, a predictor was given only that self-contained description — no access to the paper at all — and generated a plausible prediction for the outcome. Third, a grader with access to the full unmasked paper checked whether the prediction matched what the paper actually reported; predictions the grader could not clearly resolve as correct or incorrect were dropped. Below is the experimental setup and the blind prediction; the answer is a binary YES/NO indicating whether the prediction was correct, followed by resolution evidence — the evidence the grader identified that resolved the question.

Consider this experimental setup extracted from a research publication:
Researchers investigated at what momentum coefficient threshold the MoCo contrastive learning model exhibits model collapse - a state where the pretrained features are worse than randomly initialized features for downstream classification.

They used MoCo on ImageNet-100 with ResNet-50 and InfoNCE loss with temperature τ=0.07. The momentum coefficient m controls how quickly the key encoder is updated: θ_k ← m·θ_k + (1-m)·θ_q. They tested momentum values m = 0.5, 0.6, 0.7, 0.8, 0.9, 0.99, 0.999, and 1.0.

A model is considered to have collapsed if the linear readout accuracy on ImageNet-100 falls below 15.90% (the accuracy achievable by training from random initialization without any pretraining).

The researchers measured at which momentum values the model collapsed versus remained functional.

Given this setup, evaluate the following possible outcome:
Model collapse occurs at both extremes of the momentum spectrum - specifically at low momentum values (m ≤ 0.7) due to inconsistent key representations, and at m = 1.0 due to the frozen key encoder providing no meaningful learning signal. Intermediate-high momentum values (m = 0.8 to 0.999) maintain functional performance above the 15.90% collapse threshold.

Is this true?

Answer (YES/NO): NO